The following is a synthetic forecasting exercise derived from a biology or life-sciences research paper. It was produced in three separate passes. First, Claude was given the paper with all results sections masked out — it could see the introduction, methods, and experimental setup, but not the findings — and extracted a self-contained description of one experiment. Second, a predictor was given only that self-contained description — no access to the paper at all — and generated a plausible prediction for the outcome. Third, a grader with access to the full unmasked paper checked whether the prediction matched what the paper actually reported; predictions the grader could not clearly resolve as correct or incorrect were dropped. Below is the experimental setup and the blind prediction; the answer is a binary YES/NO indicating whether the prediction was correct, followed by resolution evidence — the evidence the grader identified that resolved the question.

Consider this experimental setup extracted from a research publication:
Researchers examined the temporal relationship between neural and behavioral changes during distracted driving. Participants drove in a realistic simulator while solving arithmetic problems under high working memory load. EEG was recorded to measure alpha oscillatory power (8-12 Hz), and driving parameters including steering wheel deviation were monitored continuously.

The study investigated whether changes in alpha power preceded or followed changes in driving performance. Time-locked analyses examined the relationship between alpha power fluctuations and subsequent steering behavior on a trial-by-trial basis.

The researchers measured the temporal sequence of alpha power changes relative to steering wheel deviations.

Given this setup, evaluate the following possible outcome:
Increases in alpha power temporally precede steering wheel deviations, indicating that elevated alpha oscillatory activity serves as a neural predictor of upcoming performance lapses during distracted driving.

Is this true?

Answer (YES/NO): NO